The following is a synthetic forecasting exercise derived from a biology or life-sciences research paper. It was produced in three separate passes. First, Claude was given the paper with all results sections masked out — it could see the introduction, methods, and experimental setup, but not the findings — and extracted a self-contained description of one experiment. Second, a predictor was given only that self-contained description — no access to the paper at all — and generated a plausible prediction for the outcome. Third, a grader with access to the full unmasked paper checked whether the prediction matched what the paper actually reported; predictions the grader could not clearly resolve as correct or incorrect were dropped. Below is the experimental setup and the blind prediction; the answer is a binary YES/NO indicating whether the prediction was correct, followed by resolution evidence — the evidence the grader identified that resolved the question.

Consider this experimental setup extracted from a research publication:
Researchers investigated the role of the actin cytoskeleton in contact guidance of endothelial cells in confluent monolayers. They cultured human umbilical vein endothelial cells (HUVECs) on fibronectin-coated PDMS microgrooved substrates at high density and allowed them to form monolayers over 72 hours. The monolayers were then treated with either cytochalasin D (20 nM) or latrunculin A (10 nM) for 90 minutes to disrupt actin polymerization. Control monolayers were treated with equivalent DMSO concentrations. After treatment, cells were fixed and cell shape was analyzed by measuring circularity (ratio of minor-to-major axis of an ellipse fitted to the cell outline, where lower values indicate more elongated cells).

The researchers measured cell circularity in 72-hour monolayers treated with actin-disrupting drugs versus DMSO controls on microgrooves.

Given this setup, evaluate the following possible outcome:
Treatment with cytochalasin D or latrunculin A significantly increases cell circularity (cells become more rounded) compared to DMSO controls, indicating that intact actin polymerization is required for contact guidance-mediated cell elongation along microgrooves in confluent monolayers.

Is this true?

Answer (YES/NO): YES